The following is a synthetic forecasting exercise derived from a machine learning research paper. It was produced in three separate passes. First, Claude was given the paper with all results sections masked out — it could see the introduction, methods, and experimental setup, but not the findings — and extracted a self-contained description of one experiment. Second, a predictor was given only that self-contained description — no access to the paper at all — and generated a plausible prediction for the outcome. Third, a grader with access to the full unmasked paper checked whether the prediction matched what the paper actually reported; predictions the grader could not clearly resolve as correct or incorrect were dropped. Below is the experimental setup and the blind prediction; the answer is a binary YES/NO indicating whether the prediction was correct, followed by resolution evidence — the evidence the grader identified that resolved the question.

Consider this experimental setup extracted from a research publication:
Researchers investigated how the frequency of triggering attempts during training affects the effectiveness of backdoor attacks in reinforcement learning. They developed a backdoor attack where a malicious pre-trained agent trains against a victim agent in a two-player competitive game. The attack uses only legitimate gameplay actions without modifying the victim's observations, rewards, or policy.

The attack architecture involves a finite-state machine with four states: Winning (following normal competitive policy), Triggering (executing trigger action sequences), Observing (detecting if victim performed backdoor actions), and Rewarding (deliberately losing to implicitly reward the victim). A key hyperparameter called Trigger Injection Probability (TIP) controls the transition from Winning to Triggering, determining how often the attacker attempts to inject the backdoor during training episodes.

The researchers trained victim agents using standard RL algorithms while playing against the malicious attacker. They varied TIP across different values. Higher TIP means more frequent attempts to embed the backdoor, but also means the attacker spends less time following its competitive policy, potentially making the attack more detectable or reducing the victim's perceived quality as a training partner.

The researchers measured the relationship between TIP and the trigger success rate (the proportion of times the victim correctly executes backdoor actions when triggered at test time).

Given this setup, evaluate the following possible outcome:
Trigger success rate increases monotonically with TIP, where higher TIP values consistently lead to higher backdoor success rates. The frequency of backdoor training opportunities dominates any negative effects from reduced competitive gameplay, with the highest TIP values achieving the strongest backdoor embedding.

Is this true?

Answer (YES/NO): NO